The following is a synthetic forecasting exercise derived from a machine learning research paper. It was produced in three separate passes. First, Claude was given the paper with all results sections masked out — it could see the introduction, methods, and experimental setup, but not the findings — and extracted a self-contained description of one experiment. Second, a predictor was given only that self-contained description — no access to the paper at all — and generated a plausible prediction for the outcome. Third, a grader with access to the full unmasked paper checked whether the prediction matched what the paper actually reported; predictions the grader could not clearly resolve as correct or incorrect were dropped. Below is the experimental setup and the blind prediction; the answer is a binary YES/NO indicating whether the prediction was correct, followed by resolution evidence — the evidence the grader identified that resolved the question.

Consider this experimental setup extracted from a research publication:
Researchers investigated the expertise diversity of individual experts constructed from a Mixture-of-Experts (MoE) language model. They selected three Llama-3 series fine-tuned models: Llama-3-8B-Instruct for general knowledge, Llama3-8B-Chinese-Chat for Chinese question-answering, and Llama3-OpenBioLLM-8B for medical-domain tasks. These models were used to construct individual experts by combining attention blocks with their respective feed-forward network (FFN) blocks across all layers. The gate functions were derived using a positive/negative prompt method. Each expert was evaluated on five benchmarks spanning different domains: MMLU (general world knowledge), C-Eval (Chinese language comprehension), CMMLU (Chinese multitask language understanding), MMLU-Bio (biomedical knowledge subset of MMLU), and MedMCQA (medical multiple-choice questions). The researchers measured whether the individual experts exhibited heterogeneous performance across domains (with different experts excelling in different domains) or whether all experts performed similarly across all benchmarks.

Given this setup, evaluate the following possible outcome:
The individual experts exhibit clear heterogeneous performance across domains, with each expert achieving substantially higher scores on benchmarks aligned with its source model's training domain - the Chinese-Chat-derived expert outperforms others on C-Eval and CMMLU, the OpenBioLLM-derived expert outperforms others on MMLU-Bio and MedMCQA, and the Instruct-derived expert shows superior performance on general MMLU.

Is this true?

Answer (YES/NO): NO